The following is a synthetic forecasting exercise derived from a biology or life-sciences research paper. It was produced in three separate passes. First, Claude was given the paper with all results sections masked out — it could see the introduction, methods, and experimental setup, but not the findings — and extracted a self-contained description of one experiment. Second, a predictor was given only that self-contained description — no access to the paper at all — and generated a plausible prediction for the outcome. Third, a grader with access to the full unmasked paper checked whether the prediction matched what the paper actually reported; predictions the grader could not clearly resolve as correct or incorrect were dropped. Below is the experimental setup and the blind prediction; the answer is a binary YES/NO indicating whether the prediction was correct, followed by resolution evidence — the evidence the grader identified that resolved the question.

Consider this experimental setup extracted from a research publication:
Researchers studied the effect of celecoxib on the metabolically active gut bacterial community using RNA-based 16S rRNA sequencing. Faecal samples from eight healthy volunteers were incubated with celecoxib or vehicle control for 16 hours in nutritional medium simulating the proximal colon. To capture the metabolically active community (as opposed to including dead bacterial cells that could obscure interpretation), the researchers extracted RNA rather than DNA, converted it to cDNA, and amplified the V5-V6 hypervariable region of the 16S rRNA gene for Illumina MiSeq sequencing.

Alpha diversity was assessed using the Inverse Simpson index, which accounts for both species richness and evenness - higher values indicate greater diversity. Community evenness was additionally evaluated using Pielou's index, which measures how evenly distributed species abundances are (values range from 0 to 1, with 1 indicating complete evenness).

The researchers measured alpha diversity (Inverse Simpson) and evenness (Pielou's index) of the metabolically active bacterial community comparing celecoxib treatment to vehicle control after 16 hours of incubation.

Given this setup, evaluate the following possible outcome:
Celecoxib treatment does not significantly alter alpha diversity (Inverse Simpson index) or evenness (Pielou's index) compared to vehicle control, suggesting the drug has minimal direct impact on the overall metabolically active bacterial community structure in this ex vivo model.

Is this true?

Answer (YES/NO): NO